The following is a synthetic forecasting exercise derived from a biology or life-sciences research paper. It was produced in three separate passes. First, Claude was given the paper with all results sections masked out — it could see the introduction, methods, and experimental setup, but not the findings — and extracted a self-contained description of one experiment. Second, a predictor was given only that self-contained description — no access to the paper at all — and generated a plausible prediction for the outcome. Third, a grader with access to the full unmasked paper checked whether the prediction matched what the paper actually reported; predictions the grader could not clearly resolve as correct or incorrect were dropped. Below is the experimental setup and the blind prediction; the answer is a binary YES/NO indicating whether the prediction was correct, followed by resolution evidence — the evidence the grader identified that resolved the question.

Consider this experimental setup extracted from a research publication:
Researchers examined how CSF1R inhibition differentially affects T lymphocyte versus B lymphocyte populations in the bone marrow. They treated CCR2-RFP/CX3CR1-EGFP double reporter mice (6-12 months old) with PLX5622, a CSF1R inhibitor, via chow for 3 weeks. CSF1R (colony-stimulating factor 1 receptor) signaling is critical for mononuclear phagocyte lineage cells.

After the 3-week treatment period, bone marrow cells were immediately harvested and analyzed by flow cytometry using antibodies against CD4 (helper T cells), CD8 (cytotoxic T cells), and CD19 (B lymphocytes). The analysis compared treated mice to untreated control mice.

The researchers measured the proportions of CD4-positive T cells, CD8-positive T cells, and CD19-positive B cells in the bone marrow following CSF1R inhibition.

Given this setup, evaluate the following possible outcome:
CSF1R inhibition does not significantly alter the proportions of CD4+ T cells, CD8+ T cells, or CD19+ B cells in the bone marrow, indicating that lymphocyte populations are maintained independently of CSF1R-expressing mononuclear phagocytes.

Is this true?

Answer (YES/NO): NO